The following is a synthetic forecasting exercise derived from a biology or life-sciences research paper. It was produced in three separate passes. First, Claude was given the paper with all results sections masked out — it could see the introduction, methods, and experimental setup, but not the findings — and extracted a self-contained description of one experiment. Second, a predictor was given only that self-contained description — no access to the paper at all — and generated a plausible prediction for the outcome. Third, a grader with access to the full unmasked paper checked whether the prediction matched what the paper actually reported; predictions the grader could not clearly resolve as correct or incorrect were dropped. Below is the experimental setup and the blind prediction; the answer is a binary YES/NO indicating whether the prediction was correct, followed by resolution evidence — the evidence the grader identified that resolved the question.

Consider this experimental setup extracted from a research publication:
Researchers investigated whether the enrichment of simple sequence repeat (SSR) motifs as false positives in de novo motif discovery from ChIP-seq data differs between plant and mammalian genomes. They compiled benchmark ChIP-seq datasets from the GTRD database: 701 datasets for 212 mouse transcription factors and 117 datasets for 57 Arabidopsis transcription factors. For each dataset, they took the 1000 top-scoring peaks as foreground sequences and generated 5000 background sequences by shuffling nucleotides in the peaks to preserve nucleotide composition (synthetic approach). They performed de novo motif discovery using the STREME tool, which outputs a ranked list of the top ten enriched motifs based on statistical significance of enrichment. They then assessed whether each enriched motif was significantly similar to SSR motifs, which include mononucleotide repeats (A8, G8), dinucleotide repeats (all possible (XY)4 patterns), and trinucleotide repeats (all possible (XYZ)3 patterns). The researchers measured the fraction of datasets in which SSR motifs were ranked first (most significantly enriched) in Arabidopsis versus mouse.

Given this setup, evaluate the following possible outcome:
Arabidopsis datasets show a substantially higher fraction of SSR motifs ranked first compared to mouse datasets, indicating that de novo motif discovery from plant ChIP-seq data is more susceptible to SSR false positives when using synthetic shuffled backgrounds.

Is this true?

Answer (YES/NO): YES